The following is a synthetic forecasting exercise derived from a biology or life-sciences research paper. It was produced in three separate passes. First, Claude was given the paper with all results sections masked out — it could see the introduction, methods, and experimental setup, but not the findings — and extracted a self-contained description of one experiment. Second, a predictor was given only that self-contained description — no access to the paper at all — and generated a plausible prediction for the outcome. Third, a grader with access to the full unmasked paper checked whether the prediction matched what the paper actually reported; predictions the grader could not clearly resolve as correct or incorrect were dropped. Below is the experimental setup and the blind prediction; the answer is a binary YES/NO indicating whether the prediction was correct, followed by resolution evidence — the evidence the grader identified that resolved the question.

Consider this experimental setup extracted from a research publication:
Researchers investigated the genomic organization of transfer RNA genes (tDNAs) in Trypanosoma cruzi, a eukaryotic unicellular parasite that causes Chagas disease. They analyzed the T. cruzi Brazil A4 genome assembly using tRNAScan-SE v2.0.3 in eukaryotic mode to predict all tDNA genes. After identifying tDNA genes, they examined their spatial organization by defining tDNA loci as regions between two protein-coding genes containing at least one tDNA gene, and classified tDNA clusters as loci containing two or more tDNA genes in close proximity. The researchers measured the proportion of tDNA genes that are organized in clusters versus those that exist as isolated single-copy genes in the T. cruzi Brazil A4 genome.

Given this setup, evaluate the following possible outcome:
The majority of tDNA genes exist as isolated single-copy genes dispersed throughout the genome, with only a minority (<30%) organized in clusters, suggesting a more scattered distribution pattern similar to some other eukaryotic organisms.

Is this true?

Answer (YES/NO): NO